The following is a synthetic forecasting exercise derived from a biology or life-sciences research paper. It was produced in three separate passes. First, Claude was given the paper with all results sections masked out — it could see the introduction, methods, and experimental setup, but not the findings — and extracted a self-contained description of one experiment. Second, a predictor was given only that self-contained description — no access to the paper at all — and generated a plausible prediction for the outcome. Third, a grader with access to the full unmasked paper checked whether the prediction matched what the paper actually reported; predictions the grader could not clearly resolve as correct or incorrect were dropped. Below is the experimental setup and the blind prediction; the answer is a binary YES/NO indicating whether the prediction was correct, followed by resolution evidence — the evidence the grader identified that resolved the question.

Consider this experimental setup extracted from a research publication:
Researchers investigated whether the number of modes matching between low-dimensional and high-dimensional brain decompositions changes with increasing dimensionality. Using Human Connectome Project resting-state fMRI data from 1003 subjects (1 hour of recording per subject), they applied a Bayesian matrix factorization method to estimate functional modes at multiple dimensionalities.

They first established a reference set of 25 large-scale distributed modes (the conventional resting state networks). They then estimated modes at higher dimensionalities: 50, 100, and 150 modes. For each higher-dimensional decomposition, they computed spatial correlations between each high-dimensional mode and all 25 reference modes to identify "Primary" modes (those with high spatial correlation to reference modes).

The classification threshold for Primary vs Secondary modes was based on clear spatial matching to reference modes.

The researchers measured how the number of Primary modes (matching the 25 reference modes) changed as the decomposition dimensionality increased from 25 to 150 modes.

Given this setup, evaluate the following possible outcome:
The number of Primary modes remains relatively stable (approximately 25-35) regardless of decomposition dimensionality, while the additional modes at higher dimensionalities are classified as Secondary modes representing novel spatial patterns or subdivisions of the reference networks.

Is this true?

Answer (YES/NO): YES